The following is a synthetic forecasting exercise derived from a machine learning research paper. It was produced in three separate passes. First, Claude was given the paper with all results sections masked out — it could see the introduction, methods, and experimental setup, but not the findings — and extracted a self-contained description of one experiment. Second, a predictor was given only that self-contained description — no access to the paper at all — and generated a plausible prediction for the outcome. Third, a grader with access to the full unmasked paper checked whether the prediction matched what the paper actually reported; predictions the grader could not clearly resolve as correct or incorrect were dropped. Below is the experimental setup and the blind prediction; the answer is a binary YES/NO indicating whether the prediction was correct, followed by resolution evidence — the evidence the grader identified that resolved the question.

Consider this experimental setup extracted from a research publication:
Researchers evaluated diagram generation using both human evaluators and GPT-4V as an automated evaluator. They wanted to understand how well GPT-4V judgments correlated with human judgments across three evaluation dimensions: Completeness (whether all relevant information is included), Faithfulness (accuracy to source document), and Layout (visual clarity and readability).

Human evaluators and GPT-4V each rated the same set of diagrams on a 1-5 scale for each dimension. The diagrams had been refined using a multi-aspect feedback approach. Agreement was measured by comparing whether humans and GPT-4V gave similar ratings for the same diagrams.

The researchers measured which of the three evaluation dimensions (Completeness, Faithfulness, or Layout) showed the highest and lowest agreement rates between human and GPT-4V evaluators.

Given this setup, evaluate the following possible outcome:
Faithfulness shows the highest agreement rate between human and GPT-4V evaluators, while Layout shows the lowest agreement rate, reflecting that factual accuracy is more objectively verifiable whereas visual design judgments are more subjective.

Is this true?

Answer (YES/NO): NO